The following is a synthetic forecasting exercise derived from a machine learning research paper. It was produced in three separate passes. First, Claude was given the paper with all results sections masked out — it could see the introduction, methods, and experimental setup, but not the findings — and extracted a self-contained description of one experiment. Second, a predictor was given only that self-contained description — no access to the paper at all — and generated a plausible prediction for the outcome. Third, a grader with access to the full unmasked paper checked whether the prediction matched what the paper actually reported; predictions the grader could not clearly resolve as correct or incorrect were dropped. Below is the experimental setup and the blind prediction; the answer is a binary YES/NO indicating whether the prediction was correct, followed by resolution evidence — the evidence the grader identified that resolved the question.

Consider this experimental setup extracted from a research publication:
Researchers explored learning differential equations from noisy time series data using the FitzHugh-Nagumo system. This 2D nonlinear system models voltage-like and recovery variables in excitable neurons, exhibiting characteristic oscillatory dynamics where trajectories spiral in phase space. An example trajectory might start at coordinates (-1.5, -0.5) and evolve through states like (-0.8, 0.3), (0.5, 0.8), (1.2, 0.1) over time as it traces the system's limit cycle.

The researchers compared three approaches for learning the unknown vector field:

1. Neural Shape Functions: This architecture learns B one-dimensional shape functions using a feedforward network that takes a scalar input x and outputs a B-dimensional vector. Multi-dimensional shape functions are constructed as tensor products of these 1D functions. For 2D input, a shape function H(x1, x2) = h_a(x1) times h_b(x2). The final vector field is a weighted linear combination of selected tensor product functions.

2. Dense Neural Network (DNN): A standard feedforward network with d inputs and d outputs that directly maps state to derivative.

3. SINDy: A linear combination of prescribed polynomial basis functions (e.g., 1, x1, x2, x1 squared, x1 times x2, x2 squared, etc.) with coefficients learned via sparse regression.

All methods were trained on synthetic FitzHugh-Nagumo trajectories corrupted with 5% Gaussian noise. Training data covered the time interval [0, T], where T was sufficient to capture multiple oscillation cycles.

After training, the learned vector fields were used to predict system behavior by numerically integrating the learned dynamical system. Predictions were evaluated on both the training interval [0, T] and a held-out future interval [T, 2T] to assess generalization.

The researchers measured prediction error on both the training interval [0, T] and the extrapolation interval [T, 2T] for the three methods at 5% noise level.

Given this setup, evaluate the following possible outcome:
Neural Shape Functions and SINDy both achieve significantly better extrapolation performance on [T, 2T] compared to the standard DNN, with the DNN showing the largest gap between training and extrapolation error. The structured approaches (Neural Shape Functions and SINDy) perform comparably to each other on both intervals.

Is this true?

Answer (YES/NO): NO